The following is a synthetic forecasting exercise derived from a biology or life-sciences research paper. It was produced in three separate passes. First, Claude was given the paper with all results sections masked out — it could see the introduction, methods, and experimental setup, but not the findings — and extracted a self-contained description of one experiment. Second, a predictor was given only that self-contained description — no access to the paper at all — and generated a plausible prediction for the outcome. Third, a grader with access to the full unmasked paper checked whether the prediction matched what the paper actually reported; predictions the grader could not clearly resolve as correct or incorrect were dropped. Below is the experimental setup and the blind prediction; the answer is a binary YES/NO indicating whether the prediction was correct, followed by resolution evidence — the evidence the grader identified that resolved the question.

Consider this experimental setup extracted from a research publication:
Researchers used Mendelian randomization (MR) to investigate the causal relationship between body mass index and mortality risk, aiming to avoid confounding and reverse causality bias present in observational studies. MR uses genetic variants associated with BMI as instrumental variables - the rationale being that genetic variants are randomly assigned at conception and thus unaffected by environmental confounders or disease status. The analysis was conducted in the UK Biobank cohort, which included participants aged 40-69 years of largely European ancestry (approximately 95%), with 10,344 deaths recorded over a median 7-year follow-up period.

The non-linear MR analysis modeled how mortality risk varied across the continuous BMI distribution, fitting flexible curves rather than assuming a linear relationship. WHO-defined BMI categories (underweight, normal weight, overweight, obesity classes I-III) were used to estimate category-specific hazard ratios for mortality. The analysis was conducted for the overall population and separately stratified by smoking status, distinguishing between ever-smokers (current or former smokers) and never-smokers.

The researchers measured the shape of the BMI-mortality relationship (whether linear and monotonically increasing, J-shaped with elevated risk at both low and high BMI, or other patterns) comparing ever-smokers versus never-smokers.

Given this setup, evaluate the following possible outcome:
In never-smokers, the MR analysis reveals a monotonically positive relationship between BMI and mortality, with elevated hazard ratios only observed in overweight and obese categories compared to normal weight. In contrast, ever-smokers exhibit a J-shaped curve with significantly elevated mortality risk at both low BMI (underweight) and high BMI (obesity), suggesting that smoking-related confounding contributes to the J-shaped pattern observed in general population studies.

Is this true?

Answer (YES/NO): YES